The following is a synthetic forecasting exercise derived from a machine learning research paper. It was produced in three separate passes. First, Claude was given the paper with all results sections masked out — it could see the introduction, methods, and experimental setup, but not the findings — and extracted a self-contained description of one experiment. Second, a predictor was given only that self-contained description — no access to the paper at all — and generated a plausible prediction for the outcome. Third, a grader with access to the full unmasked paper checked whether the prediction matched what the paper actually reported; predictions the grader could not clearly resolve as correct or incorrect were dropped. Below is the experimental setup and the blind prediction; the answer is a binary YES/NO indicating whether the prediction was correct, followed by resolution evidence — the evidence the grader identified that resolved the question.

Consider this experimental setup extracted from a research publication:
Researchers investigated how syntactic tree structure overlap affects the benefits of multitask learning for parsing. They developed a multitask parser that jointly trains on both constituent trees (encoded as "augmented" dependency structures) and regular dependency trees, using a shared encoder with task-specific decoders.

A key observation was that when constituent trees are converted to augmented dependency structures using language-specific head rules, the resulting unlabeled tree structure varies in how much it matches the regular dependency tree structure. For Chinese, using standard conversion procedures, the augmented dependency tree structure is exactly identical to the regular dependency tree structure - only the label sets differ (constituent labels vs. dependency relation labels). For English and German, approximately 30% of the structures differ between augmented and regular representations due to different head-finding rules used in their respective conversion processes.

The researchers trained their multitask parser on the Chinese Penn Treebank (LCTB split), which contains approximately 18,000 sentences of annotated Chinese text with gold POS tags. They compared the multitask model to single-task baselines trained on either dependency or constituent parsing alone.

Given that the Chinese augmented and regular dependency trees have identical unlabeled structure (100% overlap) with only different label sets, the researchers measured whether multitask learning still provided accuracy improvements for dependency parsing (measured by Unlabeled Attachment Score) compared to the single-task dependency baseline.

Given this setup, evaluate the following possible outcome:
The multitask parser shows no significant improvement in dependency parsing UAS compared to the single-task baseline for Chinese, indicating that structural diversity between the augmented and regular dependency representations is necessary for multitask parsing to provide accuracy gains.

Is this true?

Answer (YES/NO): NO